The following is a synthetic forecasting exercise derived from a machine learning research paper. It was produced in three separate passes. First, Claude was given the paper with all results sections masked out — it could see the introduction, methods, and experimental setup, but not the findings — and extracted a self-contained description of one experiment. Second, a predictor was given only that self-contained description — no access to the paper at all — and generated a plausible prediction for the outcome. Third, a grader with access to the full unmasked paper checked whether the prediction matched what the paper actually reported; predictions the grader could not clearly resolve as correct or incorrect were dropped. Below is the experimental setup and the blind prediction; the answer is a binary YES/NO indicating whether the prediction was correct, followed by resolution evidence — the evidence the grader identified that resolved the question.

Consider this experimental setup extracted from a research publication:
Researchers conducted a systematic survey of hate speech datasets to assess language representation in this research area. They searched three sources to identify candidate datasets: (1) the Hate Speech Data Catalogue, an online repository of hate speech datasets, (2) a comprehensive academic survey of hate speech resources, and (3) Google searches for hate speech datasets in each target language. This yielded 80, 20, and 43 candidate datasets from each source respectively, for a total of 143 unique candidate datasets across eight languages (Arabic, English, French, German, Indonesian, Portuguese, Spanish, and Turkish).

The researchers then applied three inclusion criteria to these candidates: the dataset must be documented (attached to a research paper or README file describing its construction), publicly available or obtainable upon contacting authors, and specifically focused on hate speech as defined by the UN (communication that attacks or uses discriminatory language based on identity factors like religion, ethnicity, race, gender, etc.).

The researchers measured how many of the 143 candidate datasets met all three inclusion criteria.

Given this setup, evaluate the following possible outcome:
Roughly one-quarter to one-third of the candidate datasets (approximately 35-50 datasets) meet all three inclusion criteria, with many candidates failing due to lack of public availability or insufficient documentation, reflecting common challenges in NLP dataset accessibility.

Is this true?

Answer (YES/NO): NO